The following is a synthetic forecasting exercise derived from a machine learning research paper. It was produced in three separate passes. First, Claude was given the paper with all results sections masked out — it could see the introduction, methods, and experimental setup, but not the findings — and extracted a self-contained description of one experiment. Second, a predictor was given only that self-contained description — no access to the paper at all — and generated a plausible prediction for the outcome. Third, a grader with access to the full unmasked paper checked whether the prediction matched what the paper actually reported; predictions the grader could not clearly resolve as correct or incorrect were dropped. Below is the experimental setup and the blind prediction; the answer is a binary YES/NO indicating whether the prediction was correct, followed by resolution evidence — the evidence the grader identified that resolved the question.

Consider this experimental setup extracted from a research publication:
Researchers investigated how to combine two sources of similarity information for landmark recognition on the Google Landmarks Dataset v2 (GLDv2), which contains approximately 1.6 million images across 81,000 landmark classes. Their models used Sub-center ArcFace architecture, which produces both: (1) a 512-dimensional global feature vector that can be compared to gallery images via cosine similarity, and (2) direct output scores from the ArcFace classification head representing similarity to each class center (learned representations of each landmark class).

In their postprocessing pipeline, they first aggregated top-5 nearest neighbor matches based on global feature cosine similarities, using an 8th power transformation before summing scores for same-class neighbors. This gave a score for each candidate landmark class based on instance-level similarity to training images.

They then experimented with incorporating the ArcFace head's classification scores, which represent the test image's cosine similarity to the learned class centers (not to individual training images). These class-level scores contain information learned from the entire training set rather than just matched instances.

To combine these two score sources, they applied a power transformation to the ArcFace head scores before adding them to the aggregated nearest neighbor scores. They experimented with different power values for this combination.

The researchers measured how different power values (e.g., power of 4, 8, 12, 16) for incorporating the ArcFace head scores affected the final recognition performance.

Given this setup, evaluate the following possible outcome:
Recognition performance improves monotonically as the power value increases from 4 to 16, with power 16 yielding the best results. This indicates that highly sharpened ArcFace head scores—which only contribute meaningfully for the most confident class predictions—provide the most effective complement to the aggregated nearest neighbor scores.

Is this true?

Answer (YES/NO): NO